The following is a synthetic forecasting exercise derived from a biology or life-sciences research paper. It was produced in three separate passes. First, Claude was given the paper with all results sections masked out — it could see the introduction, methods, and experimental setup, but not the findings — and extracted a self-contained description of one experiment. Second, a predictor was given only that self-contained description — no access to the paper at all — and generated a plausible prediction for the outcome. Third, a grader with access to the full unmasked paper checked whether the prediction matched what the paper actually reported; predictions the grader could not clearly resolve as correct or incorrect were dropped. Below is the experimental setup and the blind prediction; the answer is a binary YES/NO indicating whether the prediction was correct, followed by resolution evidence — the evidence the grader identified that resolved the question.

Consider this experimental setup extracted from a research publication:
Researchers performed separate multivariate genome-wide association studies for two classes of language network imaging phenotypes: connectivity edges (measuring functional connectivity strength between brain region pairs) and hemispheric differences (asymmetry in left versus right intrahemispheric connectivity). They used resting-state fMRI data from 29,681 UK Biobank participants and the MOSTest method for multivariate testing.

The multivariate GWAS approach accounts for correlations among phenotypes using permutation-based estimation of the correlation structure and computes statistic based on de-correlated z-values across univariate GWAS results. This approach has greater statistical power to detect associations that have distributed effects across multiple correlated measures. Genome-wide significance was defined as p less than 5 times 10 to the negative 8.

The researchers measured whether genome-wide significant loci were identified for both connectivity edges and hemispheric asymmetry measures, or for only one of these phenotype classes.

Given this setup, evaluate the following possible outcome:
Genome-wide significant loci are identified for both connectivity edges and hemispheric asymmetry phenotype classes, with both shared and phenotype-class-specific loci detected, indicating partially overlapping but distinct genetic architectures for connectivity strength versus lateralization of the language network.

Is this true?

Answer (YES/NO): YES